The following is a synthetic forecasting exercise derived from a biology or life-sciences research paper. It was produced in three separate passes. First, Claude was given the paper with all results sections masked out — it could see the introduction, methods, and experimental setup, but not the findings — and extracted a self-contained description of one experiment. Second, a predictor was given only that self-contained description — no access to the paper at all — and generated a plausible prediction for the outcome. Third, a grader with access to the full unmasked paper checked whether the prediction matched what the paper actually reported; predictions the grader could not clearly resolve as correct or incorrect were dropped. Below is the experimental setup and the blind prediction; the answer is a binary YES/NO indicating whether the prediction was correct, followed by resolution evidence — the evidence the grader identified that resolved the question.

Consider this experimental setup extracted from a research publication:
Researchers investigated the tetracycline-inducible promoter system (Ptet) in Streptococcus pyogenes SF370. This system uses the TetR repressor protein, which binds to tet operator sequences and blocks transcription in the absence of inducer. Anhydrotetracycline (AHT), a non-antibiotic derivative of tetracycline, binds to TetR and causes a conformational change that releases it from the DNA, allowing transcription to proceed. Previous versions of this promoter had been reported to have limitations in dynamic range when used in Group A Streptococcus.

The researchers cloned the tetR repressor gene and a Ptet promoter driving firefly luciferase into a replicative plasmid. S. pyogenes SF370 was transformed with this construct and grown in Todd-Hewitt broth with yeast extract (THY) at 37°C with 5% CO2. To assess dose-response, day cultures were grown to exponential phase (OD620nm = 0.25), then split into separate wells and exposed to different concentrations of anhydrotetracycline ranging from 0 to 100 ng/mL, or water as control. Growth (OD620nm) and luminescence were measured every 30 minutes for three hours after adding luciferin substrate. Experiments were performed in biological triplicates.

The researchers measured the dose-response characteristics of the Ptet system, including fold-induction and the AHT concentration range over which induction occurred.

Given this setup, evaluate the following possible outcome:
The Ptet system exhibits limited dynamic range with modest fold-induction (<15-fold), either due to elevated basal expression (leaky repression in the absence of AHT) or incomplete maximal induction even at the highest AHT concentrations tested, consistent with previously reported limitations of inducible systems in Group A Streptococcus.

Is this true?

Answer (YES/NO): YES